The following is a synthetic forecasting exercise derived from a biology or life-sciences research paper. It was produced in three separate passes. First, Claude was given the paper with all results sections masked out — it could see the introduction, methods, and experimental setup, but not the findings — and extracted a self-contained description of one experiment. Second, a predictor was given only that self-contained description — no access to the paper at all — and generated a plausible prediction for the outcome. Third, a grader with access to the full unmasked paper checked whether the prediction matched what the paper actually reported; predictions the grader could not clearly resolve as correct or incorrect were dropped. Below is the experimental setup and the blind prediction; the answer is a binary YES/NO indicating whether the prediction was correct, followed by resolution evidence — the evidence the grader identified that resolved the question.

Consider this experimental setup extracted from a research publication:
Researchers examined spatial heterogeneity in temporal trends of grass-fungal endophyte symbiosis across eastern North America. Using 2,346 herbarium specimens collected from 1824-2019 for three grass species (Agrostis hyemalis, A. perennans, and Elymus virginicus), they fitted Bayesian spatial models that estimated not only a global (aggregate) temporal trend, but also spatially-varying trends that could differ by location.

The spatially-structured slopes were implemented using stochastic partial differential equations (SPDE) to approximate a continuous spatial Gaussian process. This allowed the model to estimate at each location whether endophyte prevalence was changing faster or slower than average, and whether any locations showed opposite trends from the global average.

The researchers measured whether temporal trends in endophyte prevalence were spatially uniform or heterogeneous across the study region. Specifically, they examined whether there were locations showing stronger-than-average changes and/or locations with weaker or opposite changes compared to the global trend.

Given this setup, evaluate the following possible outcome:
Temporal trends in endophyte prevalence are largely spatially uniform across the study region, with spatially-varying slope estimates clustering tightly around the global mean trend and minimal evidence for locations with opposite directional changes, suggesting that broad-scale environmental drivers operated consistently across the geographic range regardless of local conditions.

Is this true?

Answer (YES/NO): NO